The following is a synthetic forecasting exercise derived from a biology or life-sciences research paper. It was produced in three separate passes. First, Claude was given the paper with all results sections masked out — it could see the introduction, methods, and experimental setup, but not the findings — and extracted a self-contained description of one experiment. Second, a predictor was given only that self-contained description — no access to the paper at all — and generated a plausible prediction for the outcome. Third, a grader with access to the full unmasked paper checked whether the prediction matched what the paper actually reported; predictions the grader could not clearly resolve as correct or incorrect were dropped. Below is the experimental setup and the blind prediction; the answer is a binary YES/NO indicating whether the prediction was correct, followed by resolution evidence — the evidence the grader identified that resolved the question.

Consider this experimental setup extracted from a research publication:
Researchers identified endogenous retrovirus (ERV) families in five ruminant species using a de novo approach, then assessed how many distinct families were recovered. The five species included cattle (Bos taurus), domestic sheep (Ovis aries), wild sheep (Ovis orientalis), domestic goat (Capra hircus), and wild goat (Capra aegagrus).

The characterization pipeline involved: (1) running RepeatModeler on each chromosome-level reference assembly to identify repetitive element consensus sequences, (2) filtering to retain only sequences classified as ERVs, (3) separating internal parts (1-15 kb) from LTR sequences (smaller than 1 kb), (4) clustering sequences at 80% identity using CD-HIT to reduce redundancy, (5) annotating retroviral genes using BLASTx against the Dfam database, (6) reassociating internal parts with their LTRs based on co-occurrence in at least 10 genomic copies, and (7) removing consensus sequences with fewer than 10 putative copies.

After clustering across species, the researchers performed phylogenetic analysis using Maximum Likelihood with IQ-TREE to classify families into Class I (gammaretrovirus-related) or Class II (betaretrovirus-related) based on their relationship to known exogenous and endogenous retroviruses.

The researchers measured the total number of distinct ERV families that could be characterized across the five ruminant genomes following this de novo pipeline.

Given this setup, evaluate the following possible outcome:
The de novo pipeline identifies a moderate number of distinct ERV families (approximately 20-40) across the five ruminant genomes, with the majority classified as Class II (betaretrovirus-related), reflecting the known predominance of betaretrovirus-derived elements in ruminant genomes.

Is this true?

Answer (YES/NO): NO